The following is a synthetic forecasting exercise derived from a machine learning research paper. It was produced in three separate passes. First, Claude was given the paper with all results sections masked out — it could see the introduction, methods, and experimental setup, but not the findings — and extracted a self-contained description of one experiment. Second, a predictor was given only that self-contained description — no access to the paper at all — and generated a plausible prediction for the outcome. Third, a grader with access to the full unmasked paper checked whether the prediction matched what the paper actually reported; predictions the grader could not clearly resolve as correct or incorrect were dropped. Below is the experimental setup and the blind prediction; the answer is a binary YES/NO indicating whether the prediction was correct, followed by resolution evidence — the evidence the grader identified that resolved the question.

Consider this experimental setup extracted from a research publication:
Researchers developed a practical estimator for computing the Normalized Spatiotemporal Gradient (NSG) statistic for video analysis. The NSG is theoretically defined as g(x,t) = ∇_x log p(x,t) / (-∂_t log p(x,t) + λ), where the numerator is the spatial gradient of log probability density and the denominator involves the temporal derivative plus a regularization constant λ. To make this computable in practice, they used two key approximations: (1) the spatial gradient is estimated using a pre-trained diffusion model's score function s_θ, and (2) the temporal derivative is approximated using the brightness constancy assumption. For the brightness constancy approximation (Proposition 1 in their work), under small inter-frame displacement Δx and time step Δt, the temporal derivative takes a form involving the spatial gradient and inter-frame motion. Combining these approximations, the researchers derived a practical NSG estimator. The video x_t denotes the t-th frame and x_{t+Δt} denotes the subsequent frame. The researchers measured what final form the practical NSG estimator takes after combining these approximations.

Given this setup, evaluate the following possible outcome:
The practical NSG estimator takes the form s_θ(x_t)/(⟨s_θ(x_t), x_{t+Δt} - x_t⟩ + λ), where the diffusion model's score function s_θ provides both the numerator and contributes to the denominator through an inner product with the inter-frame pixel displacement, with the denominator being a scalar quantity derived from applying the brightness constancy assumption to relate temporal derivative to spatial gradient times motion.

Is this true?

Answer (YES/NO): NO